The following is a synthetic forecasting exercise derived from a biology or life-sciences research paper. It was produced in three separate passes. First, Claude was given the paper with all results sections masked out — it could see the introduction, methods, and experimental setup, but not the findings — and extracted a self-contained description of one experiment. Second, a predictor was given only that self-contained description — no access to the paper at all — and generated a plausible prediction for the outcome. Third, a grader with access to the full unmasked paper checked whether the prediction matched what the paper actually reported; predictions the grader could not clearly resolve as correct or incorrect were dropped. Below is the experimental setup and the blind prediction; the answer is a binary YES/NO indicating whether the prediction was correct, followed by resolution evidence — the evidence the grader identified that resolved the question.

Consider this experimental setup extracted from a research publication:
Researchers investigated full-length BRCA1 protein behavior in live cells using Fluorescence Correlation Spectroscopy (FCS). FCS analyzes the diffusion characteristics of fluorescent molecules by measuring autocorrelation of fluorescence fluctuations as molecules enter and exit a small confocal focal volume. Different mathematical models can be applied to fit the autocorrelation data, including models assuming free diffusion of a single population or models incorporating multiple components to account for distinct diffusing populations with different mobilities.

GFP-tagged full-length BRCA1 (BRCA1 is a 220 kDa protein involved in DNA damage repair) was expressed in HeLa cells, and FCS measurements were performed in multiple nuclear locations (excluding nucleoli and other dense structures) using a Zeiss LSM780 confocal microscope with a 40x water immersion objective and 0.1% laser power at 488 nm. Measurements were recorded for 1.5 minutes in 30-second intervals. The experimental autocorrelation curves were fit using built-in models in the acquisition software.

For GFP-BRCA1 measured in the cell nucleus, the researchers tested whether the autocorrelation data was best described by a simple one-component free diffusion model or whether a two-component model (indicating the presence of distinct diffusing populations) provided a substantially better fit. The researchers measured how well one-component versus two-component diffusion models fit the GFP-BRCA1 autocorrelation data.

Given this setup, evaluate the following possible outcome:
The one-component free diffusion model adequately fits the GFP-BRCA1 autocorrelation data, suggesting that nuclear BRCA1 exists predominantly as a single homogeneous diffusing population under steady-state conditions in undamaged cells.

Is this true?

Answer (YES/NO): NO